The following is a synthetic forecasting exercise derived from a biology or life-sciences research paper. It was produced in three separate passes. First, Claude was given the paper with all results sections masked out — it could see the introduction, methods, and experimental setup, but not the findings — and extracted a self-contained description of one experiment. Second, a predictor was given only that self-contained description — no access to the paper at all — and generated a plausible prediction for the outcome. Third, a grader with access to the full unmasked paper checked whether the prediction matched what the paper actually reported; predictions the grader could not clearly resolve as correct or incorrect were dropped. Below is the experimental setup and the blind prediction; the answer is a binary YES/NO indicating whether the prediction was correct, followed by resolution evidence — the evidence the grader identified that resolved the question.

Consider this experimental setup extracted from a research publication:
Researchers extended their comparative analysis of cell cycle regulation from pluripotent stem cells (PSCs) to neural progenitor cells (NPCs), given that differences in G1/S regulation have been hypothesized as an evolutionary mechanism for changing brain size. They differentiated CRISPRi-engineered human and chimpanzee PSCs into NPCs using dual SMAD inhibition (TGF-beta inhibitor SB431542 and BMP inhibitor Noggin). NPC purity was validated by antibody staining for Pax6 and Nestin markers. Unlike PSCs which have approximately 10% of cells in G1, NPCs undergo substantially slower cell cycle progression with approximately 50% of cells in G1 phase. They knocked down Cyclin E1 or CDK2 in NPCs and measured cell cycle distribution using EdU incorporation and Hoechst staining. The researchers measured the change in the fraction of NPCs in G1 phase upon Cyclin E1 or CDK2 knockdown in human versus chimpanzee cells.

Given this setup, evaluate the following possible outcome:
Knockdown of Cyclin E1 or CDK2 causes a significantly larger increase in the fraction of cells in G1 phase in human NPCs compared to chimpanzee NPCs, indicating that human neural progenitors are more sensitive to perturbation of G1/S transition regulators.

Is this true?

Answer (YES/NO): NO